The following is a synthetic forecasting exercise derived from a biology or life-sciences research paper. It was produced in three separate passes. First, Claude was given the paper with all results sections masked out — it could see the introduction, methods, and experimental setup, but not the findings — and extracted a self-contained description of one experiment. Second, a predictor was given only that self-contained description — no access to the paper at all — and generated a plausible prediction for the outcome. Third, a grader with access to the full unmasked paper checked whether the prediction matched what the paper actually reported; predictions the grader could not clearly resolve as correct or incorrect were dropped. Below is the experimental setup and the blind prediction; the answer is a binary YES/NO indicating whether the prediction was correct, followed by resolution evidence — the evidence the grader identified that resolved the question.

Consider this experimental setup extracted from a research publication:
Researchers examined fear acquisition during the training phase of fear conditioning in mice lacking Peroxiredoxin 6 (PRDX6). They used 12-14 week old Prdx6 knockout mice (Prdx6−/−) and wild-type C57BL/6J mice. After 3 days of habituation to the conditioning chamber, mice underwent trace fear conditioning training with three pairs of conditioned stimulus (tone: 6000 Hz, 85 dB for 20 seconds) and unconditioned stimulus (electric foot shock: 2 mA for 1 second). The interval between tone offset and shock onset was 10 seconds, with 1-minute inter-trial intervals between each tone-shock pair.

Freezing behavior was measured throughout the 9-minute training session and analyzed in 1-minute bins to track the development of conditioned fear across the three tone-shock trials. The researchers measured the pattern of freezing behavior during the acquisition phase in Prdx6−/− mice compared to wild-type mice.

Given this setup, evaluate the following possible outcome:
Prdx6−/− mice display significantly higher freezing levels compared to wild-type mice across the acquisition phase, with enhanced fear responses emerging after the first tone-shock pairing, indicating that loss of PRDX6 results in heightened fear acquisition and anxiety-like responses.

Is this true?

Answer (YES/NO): NO